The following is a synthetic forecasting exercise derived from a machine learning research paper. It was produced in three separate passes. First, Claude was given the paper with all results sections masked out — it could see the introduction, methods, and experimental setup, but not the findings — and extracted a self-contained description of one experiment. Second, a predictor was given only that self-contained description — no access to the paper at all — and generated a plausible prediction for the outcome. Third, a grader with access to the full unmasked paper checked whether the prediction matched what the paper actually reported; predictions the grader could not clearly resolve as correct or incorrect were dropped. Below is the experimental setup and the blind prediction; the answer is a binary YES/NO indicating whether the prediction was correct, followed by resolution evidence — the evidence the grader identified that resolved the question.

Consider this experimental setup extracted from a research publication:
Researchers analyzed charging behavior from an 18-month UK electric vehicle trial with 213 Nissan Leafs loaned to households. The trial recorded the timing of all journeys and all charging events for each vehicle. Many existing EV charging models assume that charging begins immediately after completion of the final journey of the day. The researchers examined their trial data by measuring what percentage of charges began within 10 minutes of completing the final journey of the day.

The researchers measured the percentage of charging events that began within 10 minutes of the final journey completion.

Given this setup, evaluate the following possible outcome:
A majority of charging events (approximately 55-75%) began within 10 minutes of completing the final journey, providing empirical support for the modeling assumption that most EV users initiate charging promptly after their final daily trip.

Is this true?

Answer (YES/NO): NO